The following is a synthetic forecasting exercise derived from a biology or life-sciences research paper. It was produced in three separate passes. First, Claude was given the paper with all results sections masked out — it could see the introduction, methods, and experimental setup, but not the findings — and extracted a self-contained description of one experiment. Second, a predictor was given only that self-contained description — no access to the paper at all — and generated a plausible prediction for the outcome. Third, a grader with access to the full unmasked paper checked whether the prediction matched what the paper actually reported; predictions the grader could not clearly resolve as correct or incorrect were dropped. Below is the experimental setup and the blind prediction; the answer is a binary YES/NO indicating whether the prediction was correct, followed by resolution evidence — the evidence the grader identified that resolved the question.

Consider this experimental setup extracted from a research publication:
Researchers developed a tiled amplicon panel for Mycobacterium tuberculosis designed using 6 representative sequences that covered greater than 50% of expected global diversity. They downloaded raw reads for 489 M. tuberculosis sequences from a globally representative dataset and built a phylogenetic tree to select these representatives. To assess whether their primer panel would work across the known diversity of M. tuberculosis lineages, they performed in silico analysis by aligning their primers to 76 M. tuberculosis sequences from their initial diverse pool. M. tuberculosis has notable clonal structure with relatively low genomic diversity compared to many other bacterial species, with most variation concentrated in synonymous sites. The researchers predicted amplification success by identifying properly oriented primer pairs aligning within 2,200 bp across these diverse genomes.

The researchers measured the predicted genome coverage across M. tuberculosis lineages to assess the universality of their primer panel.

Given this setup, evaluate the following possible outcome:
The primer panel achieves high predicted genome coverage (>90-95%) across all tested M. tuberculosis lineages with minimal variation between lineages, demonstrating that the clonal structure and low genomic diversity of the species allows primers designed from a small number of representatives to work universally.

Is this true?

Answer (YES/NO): YES